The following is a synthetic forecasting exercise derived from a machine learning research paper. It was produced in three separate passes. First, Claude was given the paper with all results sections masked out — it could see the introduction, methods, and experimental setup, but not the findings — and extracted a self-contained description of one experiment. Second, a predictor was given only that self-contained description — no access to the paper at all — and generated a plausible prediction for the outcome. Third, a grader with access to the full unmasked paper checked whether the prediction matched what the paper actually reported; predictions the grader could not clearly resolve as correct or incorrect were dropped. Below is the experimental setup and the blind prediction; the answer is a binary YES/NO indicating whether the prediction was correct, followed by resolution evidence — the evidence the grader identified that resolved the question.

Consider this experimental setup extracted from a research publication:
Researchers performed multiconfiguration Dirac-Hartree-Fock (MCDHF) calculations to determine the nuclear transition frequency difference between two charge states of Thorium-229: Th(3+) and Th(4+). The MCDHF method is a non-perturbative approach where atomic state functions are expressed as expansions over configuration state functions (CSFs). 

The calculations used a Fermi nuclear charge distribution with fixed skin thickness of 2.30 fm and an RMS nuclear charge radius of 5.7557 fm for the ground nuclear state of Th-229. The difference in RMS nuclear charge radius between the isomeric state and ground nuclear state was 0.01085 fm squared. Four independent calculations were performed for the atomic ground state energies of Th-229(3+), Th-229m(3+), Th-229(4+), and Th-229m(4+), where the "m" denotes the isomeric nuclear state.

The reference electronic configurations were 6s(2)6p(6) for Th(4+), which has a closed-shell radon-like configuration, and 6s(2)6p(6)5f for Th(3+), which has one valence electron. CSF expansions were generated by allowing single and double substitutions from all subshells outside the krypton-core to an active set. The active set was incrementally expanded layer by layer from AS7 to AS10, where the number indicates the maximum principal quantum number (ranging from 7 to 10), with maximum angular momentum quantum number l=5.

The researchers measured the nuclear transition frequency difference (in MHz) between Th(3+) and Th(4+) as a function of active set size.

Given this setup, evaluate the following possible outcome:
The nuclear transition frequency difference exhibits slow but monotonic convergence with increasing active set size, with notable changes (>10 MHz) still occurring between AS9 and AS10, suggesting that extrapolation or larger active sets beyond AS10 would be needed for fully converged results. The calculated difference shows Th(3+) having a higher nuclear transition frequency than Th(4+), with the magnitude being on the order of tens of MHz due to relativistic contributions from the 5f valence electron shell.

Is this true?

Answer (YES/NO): NO